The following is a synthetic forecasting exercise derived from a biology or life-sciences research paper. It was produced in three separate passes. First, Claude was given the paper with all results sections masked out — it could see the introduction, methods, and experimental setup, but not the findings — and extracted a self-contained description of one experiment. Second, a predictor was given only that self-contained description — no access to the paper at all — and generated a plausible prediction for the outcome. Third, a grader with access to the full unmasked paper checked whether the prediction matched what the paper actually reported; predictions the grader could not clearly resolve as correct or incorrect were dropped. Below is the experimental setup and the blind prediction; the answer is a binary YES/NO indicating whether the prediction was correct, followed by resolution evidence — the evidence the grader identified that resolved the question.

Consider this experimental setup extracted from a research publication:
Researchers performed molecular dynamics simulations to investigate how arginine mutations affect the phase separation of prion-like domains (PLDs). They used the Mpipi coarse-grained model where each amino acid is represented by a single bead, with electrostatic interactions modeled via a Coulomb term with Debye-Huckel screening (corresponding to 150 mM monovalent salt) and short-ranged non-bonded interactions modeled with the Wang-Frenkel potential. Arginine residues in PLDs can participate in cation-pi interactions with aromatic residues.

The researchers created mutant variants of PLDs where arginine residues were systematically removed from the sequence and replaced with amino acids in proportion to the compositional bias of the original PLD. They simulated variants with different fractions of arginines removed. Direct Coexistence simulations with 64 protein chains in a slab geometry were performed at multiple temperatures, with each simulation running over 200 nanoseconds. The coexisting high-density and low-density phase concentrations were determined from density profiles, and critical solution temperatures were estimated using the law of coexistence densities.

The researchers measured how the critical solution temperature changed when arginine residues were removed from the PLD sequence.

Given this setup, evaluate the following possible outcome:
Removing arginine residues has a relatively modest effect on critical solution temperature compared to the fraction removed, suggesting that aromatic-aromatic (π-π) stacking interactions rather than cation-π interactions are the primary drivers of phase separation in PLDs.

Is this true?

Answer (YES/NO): NO